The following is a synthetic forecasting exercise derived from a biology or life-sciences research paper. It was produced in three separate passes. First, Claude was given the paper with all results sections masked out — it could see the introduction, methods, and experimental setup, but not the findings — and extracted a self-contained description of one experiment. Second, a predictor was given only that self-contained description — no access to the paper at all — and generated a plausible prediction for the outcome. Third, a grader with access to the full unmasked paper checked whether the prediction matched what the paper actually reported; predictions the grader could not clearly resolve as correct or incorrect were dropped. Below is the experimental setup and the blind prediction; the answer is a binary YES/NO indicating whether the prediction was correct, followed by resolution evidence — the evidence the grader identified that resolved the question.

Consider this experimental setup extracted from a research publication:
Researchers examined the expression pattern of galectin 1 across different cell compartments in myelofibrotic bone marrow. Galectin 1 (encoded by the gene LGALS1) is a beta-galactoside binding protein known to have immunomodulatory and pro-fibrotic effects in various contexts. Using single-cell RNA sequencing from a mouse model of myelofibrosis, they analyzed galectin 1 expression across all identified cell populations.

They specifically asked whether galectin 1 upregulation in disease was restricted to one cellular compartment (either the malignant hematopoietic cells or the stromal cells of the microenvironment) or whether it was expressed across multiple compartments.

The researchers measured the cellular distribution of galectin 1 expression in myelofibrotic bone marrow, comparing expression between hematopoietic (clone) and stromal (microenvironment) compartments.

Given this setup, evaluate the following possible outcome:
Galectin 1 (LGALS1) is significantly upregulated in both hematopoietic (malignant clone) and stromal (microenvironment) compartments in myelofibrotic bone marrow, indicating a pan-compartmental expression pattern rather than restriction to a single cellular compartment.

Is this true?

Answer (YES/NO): YES